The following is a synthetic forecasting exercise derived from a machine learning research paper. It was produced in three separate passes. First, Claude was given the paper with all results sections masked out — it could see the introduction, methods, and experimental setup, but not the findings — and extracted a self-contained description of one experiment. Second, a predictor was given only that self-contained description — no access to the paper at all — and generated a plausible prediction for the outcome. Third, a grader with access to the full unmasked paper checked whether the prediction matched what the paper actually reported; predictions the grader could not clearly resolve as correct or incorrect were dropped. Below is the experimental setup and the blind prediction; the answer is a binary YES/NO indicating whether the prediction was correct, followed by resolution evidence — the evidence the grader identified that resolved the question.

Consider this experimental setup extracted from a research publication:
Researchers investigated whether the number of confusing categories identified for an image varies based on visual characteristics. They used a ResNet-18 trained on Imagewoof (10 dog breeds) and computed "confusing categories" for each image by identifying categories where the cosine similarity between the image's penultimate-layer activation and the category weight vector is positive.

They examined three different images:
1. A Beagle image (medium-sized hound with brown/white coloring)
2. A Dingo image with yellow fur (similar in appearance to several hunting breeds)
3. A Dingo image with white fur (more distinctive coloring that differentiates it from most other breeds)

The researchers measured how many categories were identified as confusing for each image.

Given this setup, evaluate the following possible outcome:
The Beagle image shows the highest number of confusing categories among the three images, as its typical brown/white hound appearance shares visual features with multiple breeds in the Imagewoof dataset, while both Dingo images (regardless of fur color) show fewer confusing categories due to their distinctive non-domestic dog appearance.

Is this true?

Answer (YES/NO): NO